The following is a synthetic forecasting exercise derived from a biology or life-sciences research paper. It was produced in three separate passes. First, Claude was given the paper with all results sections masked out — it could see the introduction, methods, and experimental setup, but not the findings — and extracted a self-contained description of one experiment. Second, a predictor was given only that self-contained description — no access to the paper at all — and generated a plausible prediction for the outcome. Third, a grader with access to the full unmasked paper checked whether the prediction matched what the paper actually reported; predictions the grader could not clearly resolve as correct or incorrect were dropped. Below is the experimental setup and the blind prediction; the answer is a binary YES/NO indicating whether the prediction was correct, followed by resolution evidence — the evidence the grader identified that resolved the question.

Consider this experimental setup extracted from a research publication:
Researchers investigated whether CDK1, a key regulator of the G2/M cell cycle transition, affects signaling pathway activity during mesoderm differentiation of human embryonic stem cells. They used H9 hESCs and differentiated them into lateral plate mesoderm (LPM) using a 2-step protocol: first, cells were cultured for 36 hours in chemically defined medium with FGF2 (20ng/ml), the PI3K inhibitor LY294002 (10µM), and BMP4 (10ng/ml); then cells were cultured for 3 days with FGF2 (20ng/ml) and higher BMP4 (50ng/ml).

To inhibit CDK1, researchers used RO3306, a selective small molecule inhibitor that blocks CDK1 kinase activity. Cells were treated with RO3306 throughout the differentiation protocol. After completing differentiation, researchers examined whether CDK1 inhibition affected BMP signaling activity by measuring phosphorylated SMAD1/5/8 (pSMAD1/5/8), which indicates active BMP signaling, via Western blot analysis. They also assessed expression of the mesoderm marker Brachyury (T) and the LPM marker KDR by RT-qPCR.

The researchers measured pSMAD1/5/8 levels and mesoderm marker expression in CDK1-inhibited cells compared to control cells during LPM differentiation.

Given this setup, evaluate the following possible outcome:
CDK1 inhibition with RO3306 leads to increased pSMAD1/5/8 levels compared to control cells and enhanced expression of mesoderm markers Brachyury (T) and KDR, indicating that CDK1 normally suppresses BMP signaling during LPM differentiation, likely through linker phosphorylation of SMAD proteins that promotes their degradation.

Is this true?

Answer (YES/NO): NO